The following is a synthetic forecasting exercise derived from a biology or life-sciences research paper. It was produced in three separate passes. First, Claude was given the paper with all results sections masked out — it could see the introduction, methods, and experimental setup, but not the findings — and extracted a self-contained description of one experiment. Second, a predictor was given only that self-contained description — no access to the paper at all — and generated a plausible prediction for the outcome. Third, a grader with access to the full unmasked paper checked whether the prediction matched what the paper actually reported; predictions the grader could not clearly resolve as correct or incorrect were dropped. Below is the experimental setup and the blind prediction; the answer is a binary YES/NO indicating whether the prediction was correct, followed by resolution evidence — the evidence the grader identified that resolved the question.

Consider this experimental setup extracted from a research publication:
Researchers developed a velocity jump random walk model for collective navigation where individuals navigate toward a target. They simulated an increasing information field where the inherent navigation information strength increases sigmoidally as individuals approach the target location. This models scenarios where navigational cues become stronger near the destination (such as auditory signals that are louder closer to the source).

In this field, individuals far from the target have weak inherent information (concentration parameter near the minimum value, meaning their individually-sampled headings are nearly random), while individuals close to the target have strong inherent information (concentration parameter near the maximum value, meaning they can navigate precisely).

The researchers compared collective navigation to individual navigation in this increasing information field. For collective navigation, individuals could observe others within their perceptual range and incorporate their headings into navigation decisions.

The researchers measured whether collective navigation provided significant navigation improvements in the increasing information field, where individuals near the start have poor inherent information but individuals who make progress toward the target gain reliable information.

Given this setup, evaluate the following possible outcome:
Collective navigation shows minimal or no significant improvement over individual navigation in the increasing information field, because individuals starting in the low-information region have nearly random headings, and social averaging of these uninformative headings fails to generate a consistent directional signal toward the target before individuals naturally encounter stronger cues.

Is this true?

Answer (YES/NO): NO